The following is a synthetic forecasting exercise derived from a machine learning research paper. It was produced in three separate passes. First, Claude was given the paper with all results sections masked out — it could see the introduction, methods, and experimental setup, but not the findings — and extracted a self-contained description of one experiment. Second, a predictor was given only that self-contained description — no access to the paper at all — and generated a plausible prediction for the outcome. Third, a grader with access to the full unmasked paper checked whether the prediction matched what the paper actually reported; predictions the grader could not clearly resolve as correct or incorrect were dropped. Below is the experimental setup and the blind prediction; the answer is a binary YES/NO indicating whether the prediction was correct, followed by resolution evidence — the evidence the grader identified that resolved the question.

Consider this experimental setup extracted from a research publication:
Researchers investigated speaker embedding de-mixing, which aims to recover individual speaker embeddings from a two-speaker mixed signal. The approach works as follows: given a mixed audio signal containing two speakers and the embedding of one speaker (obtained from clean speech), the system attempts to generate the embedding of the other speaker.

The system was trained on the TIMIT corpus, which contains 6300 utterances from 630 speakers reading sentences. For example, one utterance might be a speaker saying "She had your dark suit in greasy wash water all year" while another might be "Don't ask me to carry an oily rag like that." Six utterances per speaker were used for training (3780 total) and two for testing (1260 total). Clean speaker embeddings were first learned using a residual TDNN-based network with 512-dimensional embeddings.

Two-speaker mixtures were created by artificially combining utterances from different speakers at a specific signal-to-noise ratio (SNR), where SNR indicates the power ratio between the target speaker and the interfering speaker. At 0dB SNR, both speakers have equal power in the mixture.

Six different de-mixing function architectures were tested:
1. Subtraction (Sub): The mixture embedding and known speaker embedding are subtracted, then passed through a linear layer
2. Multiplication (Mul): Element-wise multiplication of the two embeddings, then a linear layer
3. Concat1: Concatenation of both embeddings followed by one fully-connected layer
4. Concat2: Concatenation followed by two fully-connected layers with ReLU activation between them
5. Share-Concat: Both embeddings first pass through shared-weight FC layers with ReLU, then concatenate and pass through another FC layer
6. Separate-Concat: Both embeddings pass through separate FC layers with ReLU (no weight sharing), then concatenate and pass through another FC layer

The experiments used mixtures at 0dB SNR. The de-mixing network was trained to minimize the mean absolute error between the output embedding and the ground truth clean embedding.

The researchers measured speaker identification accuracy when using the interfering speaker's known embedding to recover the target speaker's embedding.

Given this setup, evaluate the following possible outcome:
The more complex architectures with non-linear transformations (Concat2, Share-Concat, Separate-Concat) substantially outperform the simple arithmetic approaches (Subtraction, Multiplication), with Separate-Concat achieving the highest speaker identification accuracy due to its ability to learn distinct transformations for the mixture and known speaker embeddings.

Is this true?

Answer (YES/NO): NO